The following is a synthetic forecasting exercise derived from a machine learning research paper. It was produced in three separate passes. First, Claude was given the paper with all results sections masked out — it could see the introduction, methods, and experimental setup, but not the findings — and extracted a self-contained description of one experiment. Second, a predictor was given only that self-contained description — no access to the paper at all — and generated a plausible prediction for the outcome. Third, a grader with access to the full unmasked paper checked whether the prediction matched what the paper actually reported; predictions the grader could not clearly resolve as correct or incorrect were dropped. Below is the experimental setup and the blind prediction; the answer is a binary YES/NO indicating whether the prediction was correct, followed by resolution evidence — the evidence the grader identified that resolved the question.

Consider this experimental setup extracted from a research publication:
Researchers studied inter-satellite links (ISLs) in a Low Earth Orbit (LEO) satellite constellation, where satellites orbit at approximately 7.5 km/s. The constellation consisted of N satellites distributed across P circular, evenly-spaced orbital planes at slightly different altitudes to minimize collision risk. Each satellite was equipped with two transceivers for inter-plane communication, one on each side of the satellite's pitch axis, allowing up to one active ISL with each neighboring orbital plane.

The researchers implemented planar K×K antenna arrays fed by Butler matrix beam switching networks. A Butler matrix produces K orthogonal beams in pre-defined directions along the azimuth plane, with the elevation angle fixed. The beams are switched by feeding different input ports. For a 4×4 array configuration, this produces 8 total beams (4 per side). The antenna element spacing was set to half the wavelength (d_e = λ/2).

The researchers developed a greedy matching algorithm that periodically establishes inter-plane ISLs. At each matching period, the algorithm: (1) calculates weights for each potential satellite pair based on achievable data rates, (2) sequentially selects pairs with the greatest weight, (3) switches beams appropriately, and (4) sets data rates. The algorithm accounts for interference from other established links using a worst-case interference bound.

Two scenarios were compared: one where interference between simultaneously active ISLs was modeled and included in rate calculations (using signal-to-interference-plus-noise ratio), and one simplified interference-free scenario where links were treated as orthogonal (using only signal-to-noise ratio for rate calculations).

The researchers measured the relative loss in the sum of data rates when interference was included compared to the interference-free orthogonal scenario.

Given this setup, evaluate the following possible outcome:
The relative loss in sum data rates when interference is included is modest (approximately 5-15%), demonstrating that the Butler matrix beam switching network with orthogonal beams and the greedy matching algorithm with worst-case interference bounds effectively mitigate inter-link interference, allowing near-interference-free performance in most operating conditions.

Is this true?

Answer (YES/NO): NO